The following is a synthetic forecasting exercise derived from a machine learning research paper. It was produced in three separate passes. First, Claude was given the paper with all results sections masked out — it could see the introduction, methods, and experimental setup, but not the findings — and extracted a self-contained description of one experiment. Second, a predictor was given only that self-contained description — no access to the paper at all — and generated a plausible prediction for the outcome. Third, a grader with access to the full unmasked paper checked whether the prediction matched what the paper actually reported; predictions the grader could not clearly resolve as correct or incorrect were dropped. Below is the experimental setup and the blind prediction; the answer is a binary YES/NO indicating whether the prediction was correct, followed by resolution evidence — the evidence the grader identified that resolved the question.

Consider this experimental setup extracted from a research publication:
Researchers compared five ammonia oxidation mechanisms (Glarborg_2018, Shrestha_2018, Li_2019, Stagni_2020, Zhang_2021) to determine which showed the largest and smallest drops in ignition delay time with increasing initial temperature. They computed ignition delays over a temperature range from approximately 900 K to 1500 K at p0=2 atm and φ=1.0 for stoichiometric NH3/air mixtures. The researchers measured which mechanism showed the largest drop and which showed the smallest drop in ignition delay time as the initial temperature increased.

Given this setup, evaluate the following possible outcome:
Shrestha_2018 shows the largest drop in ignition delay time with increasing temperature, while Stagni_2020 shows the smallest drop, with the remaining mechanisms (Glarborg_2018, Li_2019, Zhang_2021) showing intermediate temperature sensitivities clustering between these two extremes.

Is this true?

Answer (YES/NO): NO